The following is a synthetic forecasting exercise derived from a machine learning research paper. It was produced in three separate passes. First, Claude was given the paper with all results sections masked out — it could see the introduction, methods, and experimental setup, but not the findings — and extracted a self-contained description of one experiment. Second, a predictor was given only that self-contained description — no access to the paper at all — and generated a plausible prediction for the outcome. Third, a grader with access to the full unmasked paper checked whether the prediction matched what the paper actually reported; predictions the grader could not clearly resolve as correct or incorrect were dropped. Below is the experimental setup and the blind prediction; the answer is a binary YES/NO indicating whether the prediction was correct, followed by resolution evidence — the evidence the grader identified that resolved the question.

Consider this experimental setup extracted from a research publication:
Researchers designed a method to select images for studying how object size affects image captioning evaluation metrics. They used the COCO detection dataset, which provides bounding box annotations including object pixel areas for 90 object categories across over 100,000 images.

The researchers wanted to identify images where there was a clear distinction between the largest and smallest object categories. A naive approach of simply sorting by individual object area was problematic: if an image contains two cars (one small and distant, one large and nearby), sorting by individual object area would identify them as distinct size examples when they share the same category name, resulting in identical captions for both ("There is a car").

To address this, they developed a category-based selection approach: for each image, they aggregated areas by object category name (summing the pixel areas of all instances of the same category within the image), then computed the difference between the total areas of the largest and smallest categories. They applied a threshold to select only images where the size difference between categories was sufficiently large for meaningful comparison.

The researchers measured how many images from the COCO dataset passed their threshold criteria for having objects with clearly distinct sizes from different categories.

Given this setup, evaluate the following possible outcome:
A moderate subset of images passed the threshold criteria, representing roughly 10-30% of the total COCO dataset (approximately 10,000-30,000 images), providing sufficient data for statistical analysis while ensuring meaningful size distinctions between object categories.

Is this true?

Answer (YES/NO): YES